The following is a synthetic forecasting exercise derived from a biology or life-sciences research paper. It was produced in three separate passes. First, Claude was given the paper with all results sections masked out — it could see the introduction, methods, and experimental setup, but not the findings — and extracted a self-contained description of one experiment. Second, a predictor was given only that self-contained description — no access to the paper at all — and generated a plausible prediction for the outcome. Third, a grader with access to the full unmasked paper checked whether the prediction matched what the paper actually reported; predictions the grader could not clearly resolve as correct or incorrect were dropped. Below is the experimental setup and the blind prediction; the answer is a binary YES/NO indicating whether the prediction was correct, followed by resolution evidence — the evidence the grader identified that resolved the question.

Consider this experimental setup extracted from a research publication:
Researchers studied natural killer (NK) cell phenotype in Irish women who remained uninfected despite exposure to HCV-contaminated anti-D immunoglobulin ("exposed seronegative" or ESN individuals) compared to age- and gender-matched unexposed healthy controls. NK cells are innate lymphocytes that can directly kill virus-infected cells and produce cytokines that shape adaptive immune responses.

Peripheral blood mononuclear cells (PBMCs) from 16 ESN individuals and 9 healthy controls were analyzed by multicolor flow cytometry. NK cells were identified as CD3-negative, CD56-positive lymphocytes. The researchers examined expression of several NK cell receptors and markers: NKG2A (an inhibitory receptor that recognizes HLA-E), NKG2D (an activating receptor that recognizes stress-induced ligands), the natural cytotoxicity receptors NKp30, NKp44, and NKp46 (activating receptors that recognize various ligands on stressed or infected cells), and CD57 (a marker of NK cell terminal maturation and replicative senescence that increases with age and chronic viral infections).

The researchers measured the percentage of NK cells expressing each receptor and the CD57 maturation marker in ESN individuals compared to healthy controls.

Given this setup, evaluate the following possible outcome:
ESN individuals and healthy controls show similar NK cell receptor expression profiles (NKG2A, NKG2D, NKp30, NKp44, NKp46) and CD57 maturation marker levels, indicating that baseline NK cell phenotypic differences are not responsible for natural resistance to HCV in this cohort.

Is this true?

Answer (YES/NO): YES